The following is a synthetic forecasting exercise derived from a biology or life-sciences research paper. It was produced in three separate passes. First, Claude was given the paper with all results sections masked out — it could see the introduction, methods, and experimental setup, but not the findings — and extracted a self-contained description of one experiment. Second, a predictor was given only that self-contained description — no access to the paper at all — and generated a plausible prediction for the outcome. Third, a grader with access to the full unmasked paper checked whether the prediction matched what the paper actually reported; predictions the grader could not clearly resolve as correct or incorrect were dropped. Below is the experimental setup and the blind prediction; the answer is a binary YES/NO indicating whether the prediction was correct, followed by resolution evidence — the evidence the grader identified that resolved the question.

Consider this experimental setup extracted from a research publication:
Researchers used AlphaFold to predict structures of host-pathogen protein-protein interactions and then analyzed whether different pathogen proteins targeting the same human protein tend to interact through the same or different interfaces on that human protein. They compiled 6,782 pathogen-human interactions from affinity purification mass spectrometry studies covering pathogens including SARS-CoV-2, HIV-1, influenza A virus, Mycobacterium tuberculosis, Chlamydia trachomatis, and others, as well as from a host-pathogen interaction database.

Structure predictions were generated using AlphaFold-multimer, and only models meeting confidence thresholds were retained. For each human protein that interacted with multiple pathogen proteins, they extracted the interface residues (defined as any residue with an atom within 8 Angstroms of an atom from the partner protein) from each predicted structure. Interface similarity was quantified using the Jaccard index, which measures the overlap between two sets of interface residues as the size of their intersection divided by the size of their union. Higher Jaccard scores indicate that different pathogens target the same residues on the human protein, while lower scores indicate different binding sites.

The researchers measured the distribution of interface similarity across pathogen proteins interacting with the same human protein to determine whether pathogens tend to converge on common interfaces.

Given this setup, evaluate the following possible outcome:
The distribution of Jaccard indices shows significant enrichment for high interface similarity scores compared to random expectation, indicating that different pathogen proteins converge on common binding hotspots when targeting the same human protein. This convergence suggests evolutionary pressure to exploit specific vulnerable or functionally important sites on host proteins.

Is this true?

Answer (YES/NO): NO